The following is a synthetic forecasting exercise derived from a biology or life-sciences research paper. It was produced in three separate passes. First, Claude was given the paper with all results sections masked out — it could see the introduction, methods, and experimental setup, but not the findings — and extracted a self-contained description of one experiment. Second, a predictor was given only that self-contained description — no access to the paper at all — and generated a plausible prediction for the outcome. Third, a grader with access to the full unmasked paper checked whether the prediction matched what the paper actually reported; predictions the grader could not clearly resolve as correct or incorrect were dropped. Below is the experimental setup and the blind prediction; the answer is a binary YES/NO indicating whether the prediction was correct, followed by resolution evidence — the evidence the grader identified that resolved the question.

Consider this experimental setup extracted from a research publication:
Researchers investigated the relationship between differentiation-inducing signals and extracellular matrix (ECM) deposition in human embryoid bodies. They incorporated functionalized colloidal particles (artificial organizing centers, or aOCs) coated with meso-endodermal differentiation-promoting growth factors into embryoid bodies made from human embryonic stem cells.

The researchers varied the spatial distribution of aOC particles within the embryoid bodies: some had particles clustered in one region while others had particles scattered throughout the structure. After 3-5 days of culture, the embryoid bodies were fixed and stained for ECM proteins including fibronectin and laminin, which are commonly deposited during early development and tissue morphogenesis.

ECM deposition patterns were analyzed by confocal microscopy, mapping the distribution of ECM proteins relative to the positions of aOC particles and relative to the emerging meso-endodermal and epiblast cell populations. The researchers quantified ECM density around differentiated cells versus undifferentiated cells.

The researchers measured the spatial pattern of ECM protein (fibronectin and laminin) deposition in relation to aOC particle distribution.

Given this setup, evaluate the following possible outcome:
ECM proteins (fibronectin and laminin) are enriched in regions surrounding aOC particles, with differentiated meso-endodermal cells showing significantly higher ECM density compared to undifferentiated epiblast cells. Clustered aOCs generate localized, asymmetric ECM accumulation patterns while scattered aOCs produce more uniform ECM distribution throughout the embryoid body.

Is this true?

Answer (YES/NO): NO